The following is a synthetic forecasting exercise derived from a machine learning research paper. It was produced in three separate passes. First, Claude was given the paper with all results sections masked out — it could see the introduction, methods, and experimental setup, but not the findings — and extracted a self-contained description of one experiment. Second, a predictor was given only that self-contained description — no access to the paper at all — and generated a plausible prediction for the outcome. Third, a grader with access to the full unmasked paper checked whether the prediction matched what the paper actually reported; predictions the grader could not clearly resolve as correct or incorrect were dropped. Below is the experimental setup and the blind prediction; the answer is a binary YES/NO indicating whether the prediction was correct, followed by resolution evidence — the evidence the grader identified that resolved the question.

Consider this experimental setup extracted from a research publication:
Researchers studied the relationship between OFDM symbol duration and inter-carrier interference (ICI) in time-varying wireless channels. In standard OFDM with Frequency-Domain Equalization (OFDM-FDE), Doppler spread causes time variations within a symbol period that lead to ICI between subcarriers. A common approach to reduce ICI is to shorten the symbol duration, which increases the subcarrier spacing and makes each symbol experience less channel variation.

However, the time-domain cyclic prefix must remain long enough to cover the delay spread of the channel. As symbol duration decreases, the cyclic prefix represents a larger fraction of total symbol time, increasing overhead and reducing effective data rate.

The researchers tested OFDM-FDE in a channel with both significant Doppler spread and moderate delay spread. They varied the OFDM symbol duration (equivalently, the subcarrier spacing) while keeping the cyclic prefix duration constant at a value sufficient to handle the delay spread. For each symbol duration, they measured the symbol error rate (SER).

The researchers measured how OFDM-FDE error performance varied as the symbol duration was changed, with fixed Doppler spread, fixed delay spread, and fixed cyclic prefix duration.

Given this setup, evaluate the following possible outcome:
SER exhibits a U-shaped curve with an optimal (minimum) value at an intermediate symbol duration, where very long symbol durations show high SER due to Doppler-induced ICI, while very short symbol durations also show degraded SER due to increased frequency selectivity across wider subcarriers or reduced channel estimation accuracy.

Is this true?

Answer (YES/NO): NO